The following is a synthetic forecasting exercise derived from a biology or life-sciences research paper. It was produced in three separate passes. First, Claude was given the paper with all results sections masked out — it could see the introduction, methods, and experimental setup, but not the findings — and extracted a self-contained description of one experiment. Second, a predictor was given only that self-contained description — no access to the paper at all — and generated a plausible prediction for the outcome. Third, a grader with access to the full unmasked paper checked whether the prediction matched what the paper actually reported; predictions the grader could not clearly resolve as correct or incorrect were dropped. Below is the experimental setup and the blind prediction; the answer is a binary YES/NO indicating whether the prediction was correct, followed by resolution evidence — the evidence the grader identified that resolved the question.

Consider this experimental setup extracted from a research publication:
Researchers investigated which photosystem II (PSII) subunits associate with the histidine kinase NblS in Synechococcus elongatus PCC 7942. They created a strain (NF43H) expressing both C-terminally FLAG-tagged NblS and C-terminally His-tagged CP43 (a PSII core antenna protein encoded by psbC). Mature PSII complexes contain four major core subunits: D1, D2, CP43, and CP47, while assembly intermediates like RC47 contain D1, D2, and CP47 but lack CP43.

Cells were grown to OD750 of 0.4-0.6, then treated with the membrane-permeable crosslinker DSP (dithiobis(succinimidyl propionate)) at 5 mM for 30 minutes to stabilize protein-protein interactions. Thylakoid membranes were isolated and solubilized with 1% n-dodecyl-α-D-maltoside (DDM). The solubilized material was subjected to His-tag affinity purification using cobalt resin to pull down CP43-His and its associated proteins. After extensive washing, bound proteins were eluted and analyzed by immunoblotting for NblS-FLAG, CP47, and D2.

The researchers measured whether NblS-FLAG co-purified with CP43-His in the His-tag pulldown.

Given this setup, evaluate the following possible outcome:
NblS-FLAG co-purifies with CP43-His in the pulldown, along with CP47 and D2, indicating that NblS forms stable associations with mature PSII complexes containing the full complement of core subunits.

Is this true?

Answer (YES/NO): NO